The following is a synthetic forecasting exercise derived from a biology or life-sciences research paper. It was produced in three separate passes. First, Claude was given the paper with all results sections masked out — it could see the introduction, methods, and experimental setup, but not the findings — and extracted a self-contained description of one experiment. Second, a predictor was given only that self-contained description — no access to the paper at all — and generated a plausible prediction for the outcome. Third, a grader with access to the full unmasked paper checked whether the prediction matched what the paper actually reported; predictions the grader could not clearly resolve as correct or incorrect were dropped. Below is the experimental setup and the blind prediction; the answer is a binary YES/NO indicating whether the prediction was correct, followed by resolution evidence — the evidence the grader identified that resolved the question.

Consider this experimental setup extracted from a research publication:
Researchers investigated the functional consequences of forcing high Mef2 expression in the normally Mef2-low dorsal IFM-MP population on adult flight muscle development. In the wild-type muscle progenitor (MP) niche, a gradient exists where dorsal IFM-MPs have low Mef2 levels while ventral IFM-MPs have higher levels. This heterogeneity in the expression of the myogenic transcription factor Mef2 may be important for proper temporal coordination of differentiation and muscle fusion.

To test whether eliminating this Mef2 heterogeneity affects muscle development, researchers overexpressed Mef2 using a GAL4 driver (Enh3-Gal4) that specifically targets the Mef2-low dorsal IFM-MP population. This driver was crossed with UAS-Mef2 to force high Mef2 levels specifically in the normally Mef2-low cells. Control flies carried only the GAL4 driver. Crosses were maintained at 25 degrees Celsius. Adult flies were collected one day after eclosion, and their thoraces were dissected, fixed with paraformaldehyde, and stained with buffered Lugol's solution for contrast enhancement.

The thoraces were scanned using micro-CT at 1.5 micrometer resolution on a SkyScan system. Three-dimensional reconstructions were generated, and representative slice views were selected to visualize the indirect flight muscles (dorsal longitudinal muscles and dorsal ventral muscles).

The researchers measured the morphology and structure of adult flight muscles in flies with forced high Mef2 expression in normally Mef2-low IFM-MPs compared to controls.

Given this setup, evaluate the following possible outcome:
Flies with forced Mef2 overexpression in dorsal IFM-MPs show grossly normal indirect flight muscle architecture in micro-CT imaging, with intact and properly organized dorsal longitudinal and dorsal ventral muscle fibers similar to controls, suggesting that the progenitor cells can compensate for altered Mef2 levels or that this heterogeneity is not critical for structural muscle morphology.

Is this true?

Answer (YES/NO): YES